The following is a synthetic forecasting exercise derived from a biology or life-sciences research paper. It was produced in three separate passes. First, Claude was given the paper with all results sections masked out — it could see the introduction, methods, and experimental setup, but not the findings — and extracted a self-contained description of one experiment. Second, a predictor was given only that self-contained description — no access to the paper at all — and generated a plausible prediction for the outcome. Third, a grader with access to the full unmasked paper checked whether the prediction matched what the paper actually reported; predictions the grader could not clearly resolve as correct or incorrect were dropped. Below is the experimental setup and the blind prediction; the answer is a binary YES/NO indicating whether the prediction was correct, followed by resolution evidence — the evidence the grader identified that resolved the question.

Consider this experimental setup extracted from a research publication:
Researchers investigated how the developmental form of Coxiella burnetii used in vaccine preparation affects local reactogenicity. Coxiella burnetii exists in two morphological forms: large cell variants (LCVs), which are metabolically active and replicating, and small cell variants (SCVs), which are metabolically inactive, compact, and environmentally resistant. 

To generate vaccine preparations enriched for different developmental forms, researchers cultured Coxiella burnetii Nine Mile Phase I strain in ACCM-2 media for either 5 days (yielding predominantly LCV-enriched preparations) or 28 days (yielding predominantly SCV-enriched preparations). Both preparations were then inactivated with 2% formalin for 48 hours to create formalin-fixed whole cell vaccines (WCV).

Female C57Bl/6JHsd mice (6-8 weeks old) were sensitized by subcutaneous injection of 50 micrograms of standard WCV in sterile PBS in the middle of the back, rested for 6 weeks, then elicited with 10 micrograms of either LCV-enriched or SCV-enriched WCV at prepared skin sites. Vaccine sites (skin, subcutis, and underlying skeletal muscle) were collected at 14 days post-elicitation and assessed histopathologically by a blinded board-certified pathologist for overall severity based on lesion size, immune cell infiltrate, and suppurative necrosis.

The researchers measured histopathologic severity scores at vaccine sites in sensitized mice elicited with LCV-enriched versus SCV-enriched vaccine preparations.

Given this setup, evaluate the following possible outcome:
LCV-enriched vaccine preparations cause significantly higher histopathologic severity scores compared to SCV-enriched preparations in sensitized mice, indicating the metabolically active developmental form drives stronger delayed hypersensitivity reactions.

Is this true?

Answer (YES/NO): NO